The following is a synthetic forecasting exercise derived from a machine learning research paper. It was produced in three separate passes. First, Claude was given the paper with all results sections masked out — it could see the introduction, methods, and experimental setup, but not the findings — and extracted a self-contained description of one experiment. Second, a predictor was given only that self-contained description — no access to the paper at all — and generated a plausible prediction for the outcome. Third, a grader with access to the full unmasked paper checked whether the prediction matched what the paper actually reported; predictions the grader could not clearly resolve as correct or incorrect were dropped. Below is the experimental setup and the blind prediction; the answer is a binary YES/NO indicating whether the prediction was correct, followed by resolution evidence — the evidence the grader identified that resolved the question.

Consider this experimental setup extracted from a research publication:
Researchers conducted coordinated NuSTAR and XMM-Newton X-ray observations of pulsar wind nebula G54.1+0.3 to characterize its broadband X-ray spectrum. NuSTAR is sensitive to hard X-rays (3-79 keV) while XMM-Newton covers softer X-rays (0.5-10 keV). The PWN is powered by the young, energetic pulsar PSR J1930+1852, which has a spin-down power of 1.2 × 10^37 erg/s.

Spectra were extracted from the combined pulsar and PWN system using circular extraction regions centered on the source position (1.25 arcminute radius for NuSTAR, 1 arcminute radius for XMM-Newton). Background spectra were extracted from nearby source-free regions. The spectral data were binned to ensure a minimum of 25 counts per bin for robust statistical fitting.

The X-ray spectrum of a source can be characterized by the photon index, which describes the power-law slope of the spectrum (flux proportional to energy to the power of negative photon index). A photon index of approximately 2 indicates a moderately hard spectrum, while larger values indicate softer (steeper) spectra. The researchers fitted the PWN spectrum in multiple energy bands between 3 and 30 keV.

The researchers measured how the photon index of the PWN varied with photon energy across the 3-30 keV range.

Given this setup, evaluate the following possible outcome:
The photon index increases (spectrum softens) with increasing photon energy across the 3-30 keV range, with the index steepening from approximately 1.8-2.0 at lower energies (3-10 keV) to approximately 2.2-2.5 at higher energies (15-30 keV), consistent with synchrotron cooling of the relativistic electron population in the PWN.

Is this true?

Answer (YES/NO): YES